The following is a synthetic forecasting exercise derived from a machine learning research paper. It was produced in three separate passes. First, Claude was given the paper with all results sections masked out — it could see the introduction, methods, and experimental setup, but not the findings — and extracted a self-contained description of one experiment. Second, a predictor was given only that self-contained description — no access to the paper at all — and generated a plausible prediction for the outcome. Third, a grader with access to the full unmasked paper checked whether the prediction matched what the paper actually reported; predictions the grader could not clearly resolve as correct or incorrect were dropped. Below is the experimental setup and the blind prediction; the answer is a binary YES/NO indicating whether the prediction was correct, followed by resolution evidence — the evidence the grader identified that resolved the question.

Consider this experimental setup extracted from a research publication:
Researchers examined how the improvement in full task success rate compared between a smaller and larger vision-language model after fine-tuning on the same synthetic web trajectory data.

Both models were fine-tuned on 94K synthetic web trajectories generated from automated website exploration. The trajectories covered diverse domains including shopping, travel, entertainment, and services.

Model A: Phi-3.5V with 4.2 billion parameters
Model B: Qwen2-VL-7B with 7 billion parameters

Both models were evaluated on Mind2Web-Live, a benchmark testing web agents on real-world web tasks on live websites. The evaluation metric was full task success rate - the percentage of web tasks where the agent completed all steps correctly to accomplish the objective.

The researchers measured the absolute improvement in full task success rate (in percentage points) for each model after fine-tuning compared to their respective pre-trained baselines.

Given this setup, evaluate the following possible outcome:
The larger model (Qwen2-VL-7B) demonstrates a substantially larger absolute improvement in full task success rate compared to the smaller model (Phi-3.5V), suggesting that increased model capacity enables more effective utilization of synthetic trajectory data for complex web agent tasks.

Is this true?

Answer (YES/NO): NO